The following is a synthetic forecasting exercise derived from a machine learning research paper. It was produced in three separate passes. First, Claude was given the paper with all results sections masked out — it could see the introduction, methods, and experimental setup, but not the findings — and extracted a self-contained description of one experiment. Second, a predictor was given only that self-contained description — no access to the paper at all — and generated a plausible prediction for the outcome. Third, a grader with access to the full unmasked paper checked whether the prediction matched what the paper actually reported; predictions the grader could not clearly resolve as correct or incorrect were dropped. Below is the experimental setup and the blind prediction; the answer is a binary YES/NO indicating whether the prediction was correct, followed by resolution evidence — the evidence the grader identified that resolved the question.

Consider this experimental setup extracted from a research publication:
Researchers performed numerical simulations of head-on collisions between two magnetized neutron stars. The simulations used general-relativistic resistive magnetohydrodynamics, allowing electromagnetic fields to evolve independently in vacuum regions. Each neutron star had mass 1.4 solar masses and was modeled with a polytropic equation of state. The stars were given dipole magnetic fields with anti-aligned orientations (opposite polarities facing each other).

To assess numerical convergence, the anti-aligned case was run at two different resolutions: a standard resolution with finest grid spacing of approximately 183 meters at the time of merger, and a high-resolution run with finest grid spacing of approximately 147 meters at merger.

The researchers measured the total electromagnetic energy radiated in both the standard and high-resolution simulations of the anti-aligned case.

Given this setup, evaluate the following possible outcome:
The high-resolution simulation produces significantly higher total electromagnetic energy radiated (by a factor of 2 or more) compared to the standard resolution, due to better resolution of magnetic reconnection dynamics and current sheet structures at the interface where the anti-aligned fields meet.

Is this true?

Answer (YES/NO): NO